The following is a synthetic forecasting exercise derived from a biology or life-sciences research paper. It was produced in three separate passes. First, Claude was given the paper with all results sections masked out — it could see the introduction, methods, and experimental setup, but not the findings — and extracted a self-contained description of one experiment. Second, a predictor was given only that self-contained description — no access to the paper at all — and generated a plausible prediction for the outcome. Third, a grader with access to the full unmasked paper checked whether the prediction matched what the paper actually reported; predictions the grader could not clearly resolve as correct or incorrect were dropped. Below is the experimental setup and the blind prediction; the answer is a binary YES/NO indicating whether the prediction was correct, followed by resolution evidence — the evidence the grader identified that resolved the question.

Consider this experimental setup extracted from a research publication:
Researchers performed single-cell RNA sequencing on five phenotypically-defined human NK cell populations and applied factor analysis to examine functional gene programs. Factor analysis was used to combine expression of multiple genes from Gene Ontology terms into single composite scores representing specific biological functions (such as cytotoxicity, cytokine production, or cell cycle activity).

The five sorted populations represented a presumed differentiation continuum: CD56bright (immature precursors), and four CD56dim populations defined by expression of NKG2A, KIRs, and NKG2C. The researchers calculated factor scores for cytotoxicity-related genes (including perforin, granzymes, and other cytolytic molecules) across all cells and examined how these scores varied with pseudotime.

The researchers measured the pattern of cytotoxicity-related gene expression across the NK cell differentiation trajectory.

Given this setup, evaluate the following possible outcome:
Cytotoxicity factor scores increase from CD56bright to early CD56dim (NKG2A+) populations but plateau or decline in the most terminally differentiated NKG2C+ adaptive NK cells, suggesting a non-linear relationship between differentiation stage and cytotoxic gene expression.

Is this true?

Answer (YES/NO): NO